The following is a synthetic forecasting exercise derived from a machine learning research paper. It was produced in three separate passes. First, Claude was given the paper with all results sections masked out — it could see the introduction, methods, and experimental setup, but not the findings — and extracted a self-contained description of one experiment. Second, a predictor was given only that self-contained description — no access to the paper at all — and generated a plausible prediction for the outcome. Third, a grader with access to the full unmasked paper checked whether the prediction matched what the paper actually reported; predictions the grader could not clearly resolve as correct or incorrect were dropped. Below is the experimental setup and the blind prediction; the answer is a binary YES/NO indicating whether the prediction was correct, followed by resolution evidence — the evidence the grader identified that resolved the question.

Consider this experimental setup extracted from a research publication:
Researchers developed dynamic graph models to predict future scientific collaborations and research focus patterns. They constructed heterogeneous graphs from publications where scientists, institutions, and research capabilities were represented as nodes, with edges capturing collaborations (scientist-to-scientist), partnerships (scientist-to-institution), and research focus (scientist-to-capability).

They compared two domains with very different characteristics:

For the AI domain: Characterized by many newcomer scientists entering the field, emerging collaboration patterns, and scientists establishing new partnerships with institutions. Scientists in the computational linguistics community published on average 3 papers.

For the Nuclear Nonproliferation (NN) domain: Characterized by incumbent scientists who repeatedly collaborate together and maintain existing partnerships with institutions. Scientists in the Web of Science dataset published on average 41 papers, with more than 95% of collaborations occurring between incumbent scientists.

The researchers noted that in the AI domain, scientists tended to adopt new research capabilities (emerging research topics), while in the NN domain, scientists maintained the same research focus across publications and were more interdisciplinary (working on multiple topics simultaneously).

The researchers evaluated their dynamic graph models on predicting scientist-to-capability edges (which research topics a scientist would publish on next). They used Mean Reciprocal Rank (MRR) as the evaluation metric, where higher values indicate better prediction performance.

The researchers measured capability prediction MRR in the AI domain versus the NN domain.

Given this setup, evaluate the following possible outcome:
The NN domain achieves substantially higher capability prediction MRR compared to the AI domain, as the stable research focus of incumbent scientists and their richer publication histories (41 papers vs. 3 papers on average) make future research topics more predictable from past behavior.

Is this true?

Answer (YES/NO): NO